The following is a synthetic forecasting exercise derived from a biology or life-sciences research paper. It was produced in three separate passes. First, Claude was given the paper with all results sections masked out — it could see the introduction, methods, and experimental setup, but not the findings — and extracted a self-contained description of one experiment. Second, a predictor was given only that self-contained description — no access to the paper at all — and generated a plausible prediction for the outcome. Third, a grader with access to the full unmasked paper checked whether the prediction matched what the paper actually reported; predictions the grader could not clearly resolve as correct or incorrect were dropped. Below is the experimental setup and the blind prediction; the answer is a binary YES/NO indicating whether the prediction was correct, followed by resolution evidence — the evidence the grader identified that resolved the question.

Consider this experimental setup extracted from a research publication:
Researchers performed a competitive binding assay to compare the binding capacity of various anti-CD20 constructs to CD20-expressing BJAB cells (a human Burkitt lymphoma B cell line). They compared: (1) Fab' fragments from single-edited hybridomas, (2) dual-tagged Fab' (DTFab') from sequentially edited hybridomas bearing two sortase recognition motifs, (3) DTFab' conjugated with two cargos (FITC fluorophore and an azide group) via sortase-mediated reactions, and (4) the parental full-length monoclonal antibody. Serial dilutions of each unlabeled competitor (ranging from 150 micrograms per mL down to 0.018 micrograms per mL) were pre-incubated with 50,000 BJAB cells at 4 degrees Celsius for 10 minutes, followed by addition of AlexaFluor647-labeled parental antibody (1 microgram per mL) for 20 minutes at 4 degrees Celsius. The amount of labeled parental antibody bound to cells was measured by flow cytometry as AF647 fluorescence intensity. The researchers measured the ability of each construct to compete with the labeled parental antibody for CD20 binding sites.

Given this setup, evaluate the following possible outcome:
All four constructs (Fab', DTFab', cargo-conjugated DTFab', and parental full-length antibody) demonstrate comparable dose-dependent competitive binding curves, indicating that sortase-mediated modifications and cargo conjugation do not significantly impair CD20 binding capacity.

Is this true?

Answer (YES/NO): NO